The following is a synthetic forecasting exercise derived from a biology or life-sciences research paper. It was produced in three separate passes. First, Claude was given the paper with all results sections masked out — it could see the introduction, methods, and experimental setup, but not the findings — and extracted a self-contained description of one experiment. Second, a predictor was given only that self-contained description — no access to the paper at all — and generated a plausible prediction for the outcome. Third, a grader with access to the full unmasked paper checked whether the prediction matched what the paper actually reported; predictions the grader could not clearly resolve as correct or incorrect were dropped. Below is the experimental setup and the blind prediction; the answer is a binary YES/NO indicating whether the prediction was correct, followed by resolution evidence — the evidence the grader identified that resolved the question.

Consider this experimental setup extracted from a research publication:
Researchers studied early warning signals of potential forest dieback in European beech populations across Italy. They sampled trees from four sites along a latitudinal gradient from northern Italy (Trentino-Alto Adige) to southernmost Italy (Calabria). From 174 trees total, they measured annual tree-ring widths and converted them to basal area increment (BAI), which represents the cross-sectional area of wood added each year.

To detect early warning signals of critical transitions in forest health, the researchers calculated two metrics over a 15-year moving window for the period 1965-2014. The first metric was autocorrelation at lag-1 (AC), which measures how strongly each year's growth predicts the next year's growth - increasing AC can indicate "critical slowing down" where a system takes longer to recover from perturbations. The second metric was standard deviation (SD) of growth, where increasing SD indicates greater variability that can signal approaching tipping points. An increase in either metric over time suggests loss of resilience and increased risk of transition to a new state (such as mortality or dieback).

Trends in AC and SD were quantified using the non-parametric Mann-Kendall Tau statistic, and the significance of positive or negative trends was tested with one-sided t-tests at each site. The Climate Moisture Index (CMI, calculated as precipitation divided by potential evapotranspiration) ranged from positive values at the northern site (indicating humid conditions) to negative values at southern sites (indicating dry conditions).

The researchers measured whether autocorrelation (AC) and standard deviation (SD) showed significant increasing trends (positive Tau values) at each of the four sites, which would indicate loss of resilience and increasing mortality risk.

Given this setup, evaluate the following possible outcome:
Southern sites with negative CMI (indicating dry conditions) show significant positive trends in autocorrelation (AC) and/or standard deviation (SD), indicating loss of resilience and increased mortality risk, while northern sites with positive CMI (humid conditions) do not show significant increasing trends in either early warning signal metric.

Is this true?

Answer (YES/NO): NO